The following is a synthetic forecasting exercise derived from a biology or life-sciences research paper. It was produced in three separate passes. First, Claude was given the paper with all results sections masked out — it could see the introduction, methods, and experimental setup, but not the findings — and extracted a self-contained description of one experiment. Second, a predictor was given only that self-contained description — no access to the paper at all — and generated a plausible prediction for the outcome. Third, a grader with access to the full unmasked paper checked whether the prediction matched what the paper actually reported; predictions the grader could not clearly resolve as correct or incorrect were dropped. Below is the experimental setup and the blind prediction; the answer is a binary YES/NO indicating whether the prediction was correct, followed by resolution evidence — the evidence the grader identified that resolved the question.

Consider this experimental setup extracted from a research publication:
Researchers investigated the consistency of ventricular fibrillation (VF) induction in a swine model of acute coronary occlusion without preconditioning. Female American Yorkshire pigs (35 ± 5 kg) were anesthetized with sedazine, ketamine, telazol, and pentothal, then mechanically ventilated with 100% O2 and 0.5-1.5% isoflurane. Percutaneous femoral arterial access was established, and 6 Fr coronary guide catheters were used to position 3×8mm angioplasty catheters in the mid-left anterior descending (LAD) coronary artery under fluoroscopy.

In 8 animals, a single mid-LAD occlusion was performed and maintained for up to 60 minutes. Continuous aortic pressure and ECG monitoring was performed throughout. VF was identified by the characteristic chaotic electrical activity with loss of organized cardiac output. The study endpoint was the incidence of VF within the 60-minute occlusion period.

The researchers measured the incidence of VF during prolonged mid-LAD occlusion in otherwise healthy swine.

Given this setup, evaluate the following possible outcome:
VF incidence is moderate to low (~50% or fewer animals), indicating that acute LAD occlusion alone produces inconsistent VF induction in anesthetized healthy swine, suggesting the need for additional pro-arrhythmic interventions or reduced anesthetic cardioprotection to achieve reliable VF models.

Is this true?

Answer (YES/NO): NO